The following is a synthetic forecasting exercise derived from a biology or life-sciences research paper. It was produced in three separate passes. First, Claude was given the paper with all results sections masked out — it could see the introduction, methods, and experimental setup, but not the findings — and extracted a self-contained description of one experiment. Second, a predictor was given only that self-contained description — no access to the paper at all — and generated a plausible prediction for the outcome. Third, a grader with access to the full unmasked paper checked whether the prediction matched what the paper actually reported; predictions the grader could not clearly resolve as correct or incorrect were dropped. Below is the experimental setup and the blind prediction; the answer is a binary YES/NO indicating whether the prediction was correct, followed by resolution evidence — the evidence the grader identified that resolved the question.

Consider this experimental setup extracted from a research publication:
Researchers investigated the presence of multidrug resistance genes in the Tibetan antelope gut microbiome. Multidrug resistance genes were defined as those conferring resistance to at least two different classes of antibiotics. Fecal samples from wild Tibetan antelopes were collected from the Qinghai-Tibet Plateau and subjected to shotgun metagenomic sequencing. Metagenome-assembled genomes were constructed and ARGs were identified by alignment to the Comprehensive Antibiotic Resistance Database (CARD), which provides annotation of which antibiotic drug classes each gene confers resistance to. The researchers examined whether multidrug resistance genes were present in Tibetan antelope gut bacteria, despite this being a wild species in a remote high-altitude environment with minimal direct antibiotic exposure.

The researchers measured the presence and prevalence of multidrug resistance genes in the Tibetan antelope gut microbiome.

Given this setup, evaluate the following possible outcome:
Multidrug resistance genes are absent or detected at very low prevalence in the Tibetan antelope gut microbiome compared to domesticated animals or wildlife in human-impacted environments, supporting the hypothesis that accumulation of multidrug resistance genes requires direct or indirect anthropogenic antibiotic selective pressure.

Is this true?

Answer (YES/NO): NO